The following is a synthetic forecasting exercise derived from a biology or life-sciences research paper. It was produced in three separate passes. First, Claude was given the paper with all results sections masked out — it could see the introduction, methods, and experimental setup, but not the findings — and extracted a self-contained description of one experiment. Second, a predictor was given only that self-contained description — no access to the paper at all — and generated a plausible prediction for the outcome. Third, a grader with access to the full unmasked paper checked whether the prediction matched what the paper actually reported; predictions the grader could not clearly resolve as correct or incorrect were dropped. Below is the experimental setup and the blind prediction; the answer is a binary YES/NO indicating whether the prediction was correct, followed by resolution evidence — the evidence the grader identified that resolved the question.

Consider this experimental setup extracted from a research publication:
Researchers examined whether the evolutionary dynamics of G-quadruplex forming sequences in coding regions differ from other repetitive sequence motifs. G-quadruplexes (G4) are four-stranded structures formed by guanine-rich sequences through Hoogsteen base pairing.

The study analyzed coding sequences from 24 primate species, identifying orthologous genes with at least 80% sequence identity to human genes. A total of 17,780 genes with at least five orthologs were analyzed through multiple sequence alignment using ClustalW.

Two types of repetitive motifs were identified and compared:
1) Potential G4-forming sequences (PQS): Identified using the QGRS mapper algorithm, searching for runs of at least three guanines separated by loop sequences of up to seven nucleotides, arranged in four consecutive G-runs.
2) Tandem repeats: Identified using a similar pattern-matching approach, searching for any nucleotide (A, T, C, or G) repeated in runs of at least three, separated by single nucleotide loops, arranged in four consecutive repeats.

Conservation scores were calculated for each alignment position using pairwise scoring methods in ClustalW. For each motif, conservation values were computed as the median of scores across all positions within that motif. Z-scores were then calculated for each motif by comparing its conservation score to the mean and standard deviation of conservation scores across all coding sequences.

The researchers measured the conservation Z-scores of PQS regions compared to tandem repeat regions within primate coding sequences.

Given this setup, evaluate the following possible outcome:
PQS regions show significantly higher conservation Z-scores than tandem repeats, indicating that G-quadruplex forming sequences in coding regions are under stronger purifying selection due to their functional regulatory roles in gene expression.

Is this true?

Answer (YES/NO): NO